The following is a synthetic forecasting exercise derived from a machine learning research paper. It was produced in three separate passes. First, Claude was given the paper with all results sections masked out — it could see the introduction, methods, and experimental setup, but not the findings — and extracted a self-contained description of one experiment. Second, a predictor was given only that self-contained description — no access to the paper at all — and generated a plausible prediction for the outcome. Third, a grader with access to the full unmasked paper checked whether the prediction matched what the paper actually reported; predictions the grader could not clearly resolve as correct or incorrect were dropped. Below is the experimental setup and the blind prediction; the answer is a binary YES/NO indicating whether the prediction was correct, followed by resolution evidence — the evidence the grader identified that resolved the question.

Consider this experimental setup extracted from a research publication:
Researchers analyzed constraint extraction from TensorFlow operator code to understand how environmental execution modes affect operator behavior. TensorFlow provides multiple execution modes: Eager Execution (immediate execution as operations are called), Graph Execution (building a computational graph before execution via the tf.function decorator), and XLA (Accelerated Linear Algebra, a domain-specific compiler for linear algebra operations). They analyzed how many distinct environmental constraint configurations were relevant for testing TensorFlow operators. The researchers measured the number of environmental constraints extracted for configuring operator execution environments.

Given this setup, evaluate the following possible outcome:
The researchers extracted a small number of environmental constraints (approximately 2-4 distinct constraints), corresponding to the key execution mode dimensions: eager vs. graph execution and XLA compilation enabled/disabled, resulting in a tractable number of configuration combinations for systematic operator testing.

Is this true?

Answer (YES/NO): NO